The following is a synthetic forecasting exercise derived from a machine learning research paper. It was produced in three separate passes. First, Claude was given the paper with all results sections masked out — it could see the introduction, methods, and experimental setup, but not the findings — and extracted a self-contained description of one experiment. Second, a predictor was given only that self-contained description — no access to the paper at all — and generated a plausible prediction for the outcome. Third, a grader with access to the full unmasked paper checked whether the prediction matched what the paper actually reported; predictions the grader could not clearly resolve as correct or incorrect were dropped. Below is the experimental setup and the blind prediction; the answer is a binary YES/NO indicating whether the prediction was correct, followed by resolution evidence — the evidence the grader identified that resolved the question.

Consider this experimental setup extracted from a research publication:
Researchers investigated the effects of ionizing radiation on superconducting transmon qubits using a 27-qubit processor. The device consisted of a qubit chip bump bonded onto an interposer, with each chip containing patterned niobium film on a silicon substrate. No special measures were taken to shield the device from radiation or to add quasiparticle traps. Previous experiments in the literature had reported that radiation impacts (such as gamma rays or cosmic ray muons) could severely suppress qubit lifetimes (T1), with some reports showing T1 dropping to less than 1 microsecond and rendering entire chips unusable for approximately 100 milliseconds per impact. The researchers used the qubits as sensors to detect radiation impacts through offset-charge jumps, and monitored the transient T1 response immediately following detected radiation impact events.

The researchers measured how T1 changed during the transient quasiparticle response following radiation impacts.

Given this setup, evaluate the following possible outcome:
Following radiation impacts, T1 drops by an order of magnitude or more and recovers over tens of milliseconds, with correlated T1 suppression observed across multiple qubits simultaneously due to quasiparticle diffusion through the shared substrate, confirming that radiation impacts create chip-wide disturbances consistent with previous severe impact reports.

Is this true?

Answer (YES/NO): NO